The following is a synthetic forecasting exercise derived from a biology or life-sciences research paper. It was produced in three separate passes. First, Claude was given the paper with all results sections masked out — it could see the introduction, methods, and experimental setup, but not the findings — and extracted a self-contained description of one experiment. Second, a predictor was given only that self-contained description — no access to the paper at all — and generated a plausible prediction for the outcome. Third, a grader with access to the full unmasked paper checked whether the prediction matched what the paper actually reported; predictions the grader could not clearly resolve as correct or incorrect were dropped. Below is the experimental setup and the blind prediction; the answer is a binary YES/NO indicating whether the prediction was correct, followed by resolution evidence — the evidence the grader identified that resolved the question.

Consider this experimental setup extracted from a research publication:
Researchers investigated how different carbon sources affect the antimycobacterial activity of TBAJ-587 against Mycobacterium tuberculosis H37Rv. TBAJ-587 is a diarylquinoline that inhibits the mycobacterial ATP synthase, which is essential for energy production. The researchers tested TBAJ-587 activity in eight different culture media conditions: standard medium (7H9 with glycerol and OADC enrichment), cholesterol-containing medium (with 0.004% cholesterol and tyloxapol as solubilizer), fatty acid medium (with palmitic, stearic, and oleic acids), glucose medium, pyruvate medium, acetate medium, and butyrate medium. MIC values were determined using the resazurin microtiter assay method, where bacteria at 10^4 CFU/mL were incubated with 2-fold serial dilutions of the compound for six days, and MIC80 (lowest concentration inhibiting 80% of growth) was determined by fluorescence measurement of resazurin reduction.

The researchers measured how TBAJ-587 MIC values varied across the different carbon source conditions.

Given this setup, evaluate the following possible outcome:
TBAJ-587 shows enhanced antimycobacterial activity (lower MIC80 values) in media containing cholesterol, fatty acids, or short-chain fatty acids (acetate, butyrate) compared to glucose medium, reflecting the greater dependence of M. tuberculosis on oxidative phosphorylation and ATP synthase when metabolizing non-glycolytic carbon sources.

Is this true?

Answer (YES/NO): NO